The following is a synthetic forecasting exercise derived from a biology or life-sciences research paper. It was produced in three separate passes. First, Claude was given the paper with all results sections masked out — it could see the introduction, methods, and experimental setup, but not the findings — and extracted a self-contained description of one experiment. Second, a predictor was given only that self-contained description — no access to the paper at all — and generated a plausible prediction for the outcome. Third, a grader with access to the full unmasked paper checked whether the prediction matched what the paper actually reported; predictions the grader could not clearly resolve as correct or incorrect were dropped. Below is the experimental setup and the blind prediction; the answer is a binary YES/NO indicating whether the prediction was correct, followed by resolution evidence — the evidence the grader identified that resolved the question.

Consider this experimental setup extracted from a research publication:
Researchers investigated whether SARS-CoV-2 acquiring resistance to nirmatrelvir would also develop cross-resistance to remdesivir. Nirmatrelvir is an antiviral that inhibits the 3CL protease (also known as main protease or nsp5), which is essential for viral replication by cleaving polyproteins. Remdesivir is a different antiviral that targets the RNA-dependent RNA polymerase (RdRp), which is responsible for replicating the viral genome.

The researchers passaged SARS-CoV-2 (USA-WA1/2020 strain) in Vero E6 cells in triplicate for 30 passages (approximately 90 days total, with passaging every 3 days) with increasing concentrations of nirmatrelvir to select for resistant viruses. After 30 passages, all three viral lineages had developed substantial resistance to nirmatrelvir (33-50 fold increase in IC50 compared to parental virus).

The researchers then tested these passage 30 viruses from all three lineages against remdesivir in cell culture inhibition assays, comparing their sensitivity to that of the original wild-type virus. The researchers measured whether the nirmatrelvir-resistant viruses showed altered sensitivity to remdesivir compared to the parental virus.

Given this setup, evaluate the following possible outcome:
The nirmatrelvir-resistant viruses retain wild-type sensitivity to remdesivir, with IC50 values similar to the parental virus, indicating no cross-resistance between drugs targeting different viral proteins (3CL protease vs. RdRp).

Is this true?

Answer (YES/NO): YES